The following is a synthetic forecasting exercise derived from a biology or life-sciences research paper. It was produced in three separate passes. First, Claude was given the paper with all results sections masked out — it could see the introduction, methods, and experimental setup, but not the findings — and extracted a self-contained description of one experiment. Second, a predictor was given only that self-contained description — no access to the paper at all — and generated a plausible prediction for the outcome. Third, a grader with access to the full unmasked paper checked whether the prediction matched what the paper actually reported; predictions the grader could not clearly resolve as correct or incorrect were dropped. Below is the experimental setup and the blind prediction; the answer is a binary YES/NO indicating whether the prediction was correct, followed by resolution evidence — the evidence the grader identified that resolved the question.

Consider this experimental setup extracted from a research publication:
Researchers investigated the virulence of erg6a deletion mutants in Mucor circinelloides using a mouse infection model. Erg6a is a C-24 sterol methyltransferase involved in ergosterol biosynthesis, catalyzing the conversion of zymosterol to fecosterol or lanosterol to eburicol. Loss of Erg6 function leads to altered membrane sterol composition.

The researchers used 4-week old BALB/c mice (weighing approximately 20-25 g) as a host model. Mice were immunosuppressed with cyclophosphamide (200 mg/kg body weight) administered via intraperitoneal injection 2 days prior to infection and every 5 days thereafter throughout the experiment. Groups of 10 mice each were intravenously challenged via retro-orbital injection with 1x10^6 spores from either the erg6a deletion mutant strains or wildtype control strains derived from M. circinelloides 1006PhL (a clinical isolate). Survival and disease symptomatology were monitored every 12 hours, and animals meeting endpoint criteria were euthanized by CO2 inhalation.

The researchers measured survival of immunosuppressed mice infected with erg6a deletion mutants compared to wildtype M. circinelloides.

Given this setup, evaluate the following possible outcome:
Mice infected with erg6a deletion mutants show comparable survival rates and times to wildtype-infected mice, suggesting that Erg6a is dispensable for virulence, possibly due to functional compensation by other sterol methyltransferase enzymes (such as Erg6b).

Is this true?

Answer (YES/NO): NO